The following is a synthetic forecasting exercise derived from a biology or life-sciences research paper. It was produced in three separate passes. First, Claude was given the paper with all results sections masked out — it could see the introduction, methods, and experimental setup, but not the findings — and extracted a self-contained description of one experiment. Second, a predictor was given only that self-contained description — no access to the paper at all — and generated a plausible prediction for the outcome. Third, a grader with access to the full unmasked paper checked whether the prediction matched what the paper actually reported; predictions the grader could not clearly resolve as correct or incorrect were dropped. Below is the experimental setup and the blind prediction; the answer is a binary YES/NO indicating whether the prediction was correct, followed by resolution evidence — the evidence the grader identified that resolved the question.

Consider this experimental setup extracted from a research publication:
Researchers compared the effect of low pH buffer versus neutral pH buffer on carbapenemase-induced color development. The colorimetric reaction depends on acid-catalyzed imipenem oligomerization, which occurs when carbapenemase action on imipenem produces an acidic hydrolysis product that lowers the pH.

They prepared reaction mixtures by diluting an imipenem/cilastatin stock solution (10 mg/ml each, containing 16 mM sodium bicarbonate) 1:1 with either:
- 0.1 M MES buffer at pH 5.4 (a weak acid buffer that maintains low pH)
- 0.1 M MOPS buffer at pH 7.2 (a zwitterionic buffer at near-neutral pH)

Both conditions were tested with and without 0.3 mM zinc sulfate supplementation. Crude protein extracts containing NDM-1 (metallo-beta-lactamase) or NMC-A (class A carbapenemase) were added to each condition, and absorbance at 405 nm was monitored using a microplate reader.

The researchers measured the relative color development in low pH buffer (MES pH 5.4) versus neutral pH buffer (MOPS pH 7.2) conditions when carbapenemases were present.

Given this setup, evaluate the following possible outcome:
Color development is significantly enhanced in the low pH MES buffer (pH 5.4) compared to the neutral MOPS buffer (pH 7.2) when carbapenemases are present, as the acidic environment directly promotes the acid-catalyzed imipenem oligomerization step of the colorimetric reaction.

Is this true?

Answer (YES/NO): YES